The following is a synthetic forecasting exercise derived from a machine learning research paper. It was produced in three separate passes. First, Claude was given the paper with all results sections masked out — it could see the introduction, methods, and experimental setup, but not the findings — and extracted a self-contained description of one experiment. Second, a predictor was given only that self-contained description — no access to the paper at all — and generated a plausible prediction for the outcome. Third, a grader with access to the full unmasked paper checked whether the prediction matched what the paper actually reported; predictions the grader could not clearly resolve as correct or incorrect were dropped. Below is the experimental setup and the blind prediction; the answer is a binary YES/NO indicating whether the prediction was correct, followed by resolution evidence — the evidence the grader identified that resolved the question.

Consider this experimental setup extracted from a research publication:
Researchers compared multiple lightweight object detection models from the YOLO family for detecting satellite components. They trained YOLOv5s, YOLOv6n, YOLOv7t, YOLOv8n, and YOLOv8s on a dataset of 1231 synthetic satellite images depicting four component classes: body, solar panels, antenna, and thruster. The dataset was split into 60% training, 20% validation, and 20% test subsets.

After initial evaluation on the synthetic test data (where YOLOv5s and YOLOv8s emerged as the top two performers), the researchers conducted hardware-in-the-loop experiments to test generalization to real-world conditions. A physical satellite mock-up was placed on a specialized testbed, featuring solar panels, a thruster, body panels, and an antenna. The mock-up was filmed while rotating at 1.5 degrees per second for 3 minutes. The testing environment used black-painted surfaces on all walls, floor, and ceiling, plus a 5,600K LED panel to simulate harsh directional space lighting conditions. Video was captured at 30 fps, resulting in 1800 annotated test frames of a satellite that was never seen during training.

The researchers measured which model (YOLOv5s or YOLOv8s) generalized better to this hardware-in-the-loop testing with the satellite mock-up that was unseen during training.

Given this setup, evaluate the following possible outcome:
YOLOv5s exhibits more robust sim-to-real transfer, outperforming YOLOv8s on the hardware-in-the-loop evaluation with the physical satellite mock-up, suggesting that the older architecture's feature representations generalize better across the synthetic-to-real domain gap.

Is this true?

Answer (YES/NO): YES